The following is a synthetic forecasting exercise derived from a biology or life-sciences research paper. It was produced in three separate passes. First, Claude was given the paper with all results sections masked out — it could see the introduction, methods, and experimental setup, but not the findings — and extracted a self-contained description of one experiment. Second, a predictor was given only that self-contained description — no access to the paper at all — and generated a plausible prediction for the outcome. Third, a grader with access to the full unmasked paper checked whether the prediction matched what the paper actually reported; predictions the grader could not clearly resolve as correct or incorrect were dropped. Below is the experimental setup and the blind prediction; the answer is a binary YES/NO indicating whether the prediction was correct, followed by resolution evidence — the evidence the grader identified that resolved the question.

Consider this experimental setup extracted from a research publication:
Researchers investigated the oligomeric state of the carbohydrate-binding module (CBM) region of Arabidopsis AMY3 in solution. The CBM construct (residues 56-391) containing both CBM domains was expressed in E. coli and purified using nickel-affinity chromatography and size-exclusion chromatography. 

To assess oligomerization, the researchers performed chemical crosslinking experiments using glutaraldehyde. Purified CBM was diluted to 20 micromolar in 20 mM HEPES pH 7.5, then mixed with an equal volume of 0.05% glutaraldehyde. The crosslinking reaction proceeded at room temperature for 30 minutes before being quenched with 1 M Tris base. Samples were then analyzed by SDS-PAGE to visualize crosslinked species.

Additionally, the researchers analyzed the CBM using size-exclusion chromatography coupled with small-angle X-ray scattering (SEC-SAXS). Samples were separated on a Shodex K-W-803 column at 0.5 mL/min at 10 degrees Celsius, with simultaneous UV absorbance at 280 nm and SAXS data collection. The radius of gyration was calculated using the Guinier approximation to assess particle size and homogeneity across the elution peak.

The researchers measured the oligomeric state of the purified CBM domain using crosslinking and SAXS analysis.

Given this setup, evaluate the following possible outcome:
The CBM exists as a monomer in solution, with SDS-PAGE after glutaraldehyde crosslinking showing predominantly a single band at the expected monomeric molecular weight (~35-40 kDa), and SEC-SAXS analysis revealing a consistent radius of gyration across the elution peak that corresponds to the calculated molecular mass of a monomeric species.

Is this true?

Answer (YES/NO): NO